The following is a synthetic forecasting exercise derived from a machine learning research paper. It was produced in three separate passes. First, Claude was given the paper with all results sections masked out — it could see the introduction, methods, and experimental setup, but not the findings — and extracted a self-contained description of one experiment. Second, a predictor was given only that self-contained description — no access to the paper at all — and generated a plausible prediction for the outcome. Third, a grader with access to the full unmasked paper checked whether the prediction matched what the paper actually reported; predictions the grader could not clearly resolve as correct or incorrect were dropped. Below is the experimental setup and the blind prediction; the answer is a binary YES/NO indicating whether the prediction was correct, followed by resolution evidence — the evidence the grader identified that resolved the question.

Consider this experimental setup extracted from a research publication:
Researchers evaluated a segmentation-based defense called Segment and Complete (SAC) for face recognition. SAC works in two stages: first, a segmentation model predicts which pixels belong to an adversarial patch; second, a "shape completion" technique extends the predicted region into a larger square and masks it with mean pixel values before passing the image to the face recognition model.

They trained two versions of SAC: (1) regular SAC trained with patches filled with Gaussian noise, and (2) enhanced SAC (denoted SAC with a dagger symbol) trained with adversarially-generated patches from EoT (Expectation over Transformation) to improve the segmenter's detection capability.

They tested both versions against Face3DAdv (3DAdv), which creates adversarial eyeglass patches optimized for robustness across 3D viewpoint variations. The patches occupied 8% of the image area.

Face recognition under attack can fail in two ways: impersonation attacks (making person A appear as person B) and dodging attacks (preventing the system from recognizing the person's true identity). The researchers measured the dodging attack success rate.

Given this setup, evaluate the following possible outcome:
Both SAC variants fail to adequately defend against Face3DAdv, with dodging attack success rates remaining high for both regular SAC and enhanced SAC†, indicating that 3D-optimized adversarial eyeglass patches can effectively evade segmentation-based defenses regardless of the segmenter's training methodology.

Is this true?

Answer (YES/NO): NO